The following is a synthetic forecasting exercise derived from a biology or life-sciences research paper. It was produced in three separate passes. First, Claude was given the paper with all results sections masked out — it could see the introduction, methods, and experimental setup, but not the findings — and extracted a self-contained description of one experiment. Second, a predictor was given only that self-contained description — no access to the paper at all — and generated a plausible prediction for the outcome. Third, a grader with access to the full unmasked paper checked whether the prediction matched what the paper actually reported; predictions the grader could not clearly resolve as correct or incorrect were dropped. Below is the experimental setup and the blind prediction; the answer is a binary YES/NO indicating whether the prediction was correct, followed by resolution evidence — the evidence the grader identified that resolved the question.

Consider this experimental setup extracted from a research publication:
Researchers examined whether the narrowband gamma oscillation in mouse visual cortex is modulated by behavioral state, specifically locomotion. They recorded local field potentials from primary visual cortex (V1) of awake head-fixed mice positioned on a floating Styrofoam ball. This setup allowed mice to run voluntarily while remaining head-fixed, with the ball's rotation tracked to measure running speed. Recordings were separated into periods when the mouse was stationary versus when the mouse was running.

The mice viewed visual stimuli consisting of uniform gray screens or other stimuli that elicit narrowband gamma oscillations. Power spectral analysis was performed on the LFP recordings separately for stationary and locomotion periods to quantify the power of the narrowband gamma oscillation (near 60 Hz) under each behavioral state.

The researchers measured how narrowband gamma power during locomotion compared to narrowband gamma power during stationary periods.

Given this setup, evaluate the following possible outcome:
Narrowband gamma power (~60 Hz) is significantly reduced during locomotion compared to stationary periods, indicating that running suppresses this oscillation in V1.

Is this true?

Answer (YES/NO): NO